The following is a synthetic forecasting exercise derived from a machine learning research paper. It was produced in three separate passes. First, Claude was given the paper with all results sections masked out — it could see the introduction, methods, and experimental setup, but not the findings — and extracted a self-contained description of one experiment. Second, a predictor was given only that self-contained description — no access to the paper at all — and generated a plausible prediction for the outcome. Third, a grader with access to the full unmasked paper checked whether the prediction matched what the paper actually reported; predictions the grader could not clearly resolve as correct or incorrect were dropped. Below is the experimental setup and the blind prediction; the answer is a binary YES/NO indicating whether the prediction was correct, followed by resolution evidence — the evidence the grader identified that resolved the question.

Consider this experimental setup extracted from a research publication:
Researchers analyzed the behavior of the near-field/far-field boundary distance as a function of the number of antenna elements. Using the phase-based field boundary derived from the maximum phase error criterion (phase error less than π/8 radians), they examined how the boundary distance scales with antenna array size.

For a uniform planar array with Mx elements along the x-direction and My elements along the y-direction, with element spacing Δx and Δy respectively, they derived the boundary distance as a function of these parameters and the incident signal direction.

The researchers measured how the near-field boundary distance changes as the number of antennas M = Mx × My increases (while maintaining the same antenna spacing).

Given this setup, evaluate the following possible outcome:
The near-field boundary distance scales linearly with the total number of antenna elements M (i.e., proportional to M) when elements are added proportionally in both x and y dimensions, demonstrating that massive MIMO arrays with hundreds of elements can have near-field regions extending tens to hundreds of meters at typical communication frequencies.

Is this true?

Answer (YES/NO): YES